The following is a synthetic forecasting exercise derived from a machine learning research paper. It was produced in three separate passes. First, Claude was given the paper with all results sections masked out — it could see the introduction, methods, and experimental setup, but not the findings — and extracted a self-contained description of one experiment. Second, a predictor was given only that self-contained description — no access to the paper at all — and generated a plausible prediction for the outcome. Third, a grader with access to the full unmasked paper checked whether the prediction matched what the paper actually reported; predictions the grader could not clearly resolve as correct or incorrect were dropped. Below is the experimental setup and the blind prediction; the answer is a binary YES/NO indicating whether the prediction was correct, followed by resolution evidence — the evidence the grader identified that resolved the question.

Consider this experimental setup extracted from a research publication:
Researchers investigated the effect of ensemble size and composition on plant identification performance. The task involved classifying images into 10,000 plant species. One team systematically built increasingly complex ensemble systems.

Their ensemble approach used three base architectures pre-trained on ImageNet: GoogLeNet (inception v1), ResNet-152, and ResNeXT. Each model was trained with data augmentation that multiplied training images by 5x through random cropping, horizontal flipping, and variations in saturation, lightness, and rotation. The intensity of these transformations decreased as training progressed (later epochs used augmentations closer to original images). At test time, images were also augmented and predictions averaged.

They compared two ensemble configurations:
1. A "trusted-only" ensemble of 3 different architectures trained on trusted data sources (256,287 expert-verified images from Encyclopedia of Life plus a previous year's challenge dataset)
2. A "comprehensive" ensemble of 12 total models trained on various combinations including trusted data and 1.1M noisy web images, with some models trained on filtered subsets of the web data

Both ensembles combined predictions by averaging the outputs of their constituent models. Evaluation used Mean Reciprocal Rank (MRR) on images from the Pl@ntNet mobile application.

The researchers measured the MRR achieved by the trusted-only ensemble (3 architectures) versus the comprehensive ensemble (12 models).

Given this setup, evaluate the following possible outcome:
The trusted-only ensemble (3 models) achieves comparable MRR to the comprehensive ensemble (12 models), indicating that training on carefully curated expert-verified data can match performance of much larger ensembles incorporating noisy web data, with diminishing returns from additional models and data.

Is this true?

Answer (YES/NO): NO